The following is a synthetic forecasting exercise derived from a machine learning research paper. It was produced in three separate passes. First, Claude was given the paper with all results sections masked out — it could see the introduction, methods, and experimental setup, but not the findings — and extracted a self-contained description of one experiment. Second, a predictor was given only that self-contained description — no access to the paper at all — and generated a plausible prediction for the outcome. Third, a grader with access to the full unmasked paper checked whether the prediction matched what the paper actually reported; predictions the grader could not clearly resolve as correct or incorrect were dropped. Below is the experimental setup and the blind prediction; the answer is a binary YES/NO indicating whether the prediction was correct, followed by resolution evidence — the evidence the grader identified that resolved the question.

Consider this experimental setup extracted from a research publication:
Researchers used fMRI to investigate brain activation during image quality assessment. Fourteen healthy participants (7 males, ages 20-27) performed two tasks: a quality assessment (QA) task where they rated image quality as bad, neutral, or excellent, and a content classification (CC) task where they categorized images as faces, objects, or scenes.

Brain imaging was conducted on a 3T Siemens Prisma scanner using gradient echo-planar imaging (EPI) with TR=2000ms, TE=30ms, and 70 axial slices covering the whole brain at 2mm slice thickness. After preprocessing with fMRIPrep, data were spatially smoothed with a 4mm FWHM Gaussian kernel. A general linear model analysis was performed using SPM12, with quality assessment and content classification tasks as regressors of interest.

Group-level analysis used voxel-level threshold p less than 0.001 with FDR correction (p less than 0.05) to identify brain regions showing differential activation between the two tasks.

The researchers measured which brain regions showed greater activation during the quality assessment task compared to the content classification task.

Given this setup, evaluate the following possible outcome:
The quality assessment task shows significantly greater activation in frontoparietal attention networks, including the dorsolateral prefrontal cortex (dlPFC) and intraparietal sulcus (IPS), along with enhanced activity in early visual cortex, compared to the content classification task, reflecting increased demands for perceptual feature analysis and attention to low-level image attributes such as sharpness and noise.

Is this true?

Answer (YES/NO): NO